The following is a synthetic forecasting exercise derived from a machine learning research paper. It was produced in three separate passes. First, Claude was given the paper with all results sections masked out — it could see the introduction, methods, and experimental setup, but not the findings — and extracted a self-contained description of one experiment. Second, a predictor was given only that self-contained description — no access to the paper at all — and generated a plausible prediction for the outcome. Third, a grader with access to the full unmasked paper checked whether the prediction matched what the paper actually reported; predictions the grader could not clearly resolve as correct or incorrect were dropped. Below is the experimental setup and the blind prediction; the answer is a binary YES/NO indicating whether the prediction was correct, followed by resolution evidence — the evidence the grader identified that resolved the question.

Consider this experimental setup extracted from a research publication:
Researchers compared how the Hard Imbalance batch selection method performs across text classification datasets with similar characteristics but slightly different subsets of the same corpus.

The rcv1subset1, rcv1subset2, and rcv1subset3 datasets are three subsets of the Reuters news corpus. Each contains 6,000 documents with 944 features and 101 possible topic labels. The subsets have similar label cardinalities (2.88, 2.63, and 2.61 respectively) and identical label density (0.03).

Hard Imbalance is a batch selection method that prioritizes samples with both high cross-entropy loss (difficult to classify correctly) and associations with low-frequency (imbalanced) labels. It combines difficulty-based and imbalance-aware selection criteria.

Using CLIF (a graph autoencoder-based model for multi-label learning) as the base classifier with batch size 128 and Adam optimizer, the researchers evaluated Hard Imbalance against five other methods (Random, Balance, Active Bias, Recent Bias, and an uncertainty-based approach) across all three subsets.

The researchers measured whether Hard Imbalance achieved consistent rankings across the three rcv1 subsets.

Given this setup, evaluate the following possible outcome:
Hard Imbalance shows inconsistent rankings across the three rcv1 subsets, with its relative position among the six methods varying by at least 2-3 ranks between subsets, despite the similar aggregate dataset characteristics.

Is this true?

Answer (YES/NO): NO